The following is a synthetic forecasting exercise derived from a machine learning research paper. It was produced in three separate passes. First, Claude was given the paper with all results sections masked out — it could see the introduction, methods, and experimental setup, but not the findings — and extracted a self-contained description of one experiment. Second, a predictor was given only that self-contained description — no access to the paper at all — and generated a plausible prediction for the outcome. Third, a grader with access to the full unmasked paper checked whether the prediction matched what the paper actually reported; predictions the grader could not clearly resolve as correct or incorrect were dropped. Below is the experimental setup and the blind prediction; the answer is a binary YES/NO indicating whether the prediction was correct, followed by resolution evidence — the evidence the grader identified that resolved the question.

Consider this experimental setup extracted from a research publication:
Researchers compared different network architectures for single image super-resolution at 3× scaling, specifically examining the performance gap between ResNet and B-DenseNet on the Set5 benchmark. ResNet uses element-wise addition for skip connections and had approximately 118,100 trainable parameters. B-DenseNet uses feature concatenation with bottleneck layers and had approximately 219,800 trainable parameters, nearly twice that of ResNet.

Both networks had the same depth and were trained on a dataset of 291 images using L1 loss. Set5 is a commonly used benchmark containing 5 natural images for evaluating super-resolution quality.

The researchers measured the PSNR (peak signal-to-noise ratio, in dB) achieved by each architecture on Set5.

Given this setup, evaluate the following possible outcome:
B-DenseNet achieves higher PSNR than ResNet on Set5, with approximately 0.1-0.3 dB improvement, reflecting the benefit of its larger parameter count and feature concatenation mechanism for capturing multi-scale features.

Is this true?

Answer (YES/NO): NO